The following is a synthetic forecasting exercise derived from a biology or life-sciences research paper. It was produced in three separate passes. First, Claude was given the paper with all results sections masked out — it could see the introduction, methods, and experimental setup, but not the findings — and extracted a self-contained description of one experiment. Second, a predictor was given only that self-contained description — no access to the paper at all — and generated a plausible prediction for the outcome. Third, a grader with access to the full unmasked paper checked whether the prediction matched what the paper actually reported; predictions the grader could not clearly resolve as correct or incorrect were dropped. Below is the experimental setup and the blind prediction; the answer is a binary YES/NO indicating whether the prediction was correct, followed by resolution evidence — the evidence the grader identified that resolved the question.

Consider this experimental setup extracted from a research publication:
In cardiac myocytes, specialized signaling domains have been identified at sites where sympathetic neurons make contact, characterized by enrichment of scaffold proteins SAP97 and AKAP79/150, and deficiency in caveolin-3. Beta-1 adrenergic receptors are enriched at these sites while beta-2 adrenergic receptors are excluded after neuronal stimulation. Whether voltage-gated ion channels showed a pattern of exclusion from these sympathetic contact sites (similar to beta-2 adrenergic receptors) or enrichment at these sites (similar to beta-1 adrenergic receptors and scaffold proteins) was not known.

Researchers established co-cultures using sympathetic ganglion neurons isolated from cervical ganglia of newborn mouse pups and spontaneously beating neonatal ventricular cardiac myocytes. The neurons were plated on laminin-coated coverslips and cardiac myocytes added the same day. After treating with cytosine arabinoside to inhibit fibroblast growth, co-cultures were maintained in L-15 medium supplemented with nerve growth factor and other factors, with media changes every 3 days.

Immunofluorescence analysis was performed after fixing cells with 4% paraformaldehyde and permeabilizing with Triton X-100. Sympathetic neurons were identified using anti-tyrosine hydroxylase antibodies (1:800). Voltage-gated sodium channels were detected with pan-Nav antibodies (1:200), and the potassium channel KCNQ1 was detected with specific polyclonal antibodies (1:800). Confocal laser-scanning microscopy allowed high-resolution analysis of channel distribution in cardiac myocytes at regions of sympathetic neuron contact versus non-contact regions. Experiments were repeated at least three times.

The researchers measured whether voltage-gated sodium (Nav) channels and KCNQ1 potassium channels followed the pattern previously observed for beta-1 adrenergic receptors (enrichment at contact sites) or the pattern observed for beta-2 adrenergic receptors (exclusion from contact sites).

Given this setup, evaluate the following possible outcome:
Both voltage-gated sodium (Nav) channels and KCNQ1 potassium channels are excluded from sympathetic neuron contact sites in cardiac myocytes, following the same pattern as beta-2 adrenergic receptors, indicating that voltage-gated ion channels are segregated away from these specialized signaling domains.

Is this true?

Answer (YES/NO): NO